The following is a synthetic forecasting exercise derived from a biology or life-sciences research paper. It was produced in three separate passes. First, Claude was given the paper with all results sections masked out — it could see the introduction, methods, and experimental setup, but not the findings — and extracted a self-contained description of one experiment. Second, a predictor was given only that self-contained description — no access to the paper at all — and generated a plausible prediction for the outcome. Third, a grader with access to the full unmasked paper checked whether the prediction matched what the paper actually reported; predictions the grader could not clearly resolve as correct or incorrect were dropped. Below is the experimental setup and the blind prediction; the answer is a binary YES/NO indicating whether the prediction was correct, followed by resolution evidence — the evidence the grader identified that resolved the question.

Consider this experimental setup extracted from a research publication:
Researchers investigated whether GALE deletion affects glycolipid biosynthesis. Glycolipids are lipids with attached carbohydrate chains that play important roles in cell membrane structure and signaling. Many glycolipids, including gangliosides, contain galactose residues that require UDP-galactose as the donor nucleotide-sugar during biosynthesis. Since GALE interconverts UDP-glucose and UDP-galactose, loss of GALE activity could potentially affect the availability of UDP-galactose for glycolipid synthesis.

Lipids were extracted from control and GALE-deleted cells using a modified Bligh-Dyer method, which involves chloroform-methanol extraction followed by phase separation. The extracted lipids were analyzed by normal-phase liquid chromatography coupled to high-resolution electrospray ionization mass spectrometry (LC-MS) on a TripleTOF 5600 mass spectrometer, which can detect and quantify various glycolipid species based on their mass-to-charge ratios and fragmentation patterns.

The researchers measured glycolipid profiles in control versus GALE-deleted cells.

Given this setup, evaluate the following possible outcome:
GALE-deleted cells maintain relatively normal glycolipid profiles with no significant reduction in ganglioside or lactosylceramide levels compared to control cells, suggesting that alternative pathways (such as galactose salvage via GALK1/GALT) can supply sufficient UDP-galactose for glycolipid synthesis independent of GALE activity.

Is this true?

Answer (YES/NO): NO